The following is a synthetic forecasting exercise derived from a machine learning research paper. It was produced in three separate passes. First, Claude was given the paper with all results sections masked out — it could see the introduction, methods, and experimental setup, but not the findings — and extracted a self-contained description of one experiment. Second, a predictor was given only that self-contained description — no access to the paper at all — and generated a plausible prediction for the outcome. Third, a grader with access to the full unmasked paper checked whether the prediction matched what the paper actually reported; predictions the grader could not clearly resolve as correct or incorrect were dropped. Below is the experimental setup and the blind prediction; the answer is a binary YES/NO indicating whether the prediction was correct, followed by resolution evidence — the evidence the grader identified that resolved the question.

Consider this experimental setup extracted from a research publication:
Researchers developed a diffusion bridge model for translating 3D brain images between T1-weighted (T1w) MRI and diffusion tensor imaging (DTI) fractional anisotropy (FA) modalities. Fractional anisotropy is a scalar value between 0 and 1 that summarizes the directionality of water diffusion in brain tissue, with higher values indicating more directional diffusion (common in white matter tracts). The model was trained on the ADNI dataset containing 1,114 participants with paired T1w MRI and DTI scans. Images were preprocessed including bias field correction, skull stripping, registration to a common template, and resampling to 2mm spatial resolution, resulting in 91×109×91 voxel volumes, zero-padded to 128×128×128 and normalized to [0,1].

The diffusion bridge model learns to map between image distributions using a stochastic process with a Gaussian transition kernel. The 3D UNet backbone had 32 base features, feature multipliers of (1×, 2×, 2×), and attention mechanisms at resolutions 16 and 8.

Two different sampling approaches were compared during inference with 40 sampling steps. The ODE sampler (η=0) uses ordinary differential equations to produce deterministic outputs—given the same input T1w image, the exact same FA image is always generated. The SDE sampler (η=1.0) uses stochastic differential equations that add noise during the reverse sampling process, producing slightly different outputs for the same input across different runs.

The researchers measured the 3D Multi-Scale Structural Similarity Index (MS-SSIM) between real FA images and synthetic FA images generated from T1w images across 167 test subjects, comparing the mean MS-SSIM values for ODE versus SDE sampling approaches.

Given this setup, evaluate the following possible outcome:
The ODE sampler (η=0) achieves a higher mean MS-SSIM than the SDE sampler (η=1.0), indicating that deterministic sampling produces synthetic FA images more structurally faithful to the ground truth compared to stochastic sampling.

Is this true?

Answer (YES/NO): NO